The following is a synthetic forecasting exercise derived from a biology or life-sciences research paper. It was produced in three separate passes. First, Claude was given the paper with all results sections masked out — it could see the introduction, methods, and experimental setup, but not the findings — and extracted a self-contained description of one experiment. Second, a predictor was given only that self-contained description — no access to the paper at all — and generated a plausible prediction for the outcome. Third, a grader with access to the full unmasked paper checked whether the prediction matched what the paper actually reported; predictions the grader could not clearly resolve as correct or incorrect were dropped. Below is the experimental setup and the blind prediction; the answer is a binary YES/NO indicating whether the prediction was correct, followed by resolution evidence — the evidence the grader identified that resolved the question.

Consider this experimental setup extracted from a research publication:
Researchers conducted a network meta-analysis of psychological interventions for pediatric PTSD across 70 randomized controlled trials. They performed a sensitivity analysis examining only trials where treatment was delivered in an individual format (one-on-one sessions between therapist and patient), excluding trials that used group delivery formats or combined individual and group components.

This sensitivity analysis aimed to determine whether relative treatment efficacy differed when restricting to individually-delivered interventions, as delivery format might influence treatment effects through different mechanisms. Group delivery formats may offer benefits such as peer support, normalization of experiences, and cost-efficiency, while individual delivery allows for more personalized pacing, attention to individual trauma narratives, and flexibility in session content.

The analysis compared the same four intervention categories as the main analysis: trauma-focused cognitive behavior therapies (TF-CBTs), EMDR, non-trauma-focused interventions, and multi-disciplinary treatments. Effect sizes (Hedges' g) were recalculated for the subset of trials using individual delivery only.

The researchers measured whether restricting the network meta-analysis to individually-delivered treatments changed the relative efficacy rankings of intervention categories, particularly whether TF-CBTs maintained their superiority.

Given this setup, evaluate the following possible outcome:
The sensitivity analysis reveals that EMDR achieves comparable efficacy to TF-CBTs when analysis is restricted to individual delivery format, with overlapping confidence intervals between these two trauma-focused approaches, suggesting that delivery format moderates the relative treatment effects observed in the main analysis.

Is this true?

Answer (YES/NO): NO